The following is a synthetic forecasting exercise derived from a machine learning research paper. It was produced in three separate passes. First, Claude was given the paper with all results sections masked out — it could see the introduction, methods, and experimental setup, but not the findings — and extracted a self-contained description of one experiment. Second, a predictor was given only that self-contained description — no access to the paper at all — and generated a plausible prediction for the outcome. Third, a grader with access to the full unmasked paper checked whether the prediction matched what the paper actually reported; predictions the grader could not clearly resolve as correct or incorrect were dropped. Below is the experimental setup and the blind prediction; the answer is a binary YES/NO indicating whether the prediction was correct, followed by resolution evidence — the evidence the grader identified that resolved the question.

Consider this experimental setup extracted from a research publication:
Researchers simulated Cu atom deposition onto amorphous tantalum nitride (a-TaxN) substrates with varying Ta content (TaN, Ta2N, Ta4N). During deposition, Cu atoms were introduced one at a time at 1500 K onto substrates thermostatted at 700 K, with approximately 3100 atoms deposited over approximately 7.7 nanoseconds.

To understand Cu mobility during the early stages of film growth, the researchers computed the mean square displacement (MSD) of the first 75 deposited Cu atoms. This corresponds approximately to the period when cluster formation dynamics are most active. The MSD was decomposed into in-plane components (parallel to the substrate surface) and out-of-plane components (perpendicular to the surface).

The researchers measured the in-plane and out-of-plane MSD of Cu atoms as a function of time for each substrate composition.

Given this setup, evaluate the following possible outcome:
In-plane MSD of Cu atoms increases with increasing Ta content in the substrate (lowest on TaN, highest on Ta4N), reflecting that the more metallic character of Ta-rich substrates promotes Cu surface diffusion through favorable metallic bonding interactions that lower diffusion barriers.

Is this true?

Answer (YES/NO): NO